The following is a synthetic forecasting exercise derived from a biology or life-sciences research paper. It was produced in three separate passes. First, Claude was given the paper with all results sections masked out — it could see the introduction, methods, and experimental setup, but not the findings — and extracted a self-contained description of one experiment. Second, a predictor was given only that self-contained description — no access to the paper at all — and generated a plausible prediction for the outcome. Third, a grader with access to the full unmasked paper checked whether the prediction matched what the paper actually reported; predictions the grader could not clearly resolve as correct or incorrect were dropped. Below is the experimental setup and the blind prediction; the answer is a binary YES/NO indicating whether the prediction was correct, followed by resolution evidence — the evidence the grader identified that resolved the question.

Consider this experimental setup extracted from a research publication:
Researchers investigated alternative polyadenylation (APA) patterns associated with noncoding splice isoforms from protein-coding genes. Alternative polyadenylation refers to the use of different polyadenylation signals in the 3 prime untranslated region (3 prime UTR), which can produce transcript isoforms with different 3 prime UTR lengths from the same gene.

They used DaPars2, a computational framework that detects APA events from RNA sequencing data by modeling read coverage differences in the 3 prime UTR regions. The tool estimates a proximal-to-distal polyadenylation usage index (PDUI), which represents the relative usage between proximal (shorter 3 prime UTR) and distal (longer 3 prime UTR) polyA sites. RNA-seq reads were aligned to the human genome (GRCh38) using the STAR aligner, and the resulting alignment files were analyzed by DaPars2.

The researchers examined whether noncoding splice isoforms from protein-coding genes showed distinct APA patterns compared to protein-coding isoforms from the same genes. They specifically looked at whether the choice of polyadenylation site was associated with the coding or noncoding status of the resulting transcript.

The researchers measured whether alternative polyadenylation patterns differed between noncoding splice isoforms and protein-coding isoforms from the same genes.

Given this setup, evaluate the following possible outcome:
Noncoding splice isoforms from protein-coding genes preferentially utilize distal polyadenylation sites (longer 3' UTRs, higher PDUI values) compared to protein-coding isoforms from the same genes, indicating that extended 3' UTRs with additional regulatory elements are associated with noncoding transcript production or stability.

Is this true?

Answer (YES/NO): NO